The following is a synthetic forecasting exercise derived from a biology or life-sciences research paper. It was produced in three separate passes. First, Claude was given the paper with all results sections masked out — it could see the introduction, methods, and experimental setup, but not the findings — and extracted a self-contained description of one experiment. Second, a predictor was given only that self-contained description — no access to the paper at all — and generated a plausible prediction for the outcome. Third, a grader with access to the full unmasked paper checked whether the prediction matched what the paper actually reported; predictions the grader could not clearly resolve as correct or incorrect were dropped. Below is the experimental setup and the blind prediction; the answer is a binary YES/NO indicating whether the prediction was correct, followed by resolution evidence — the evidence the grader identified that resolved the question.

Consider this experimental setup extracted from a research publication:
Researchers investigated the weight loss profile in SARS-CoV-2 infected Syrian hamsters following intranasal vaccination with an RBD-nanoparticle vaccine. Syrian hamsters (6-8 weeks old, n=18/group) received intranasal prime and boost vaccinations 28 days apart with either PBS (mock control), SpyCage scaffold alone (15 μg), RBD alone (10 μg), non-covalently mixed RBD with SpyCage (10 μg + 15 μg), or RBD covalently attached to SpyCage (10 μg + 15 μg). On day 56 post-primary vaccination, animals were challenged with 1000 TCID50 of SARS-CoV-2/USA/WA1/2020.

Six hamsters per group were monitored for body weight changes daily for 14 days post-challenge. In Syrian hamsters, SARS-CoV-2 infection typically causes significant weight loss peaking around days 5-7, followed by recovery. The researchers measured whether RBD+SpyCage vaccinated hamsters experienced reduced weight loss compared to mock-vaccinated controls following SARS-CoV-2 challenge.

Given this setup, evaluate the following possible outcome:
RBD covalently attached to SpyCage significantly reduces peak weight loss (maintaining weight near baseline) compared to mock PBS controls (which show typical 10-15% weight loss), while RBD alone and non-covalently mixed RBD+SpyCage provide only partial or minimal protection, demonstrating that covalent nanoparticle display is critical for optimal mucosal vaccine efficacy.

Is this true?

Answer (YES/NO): NO